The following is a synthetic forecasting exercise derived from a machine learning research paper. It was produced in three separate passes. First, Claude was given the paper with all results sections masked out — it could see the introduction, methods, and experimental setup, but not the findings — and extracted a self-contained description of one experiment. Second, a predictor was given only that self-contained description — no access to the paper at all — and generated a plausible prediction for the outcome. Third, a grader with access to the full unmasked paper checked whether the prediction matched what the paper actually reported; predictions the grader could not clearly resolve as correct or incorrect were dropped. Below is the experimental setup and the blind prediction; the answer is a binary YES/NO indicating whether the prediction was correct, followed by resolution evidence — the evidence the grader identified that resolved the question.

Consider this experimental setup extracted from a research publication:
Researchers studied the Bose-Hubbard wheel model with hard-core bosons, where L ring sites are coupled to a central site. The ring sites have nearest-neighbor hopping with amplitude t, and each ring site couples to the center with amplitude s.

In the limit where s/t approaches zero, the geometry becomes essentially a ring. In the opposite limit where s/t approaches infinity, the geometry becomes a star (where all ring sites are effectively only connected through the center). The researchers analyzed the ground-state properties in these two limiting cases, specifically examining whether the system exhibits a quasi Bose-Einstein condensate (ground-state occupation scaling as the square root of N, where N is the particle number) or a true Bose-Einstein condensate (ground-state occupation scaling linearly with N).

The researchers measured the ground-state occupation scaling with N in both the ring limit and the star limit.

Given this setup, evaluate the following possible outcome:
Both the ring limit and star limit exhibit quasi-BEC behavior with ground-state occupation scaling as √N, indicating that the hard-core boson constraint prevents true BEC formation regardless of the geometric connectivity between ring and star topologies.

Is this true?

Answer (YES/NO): NO